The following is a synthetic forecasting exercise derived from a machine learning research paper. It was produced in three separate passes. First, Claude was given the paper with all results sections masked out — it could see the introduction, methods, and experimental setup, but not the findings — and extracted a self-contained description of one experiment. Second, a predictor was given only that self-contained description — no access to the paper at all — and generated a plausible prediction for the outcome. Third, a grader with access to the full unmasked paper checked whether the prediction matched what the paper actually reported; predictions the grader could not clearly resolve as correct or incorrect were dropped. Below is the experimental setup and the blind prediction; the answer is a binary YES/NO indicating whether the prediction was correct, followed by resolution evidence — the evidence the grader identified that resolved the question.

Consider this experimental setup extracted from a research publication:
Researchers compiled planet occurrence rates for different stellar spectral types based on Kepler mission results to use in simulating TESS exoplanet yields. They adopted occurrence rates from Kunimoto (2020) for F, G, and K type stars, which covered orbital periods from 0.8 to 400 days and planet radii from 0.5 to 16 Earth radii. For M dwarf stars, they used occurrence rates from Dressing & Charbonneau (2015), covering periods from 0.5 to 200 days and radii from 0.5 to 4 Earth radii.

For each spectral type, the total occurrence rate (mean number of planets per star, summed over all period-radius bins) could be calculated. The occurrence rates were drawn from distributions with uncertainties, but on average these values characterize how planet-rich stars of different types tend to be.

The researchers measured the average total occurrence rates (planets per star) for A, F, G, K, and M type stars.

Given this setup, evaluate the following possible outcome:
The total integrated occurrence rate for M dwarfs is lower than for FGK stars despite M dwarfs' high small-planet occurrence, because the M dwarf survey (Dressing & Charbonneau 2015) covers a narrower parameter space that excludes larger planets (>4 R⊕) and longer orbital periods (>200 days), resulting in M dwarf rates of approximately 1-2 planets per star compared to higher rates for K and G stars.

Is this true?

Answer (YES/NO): NO